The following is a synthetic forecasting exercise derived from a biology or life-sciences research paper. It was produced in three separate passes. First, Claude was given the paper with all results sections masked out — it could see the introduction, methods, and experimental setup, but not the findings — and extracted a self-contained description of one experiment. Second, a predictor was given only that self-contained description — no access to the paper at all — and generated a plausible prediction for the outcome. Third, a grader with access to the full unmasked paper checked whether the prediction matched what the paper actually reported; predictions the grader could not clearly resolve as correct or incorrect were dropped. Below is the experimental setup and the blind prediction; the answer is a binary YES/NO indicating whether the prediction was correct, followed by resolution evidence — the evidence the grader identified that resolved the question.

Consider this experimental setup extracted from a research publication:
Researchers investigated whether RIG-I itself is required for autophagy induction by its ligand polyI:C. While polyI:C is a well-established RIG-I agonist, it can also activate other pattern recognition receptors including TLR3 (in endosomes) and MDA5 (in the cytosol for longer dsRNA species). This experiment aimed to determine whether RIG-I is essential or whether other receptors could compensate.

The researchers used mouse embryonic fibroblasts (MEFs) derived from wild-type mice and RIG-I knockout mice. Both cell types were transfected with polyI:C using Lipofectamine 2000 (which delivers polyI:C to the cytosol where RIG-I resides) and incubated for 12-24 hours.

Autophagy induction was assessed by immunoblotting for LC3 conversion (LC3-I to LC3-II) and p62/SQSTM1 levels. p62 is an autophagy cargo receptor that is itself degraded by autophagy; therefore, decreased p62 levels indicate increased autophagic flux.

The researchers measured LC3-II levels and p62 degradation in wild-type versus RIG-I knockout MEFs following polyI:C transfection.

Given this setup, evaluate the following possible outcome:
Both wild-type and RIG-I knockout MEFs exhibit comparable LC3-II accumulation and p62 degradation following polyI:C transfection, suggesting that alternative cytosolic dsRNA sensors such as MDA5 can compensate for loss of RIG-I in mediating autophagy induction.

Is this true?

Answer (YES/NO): NO